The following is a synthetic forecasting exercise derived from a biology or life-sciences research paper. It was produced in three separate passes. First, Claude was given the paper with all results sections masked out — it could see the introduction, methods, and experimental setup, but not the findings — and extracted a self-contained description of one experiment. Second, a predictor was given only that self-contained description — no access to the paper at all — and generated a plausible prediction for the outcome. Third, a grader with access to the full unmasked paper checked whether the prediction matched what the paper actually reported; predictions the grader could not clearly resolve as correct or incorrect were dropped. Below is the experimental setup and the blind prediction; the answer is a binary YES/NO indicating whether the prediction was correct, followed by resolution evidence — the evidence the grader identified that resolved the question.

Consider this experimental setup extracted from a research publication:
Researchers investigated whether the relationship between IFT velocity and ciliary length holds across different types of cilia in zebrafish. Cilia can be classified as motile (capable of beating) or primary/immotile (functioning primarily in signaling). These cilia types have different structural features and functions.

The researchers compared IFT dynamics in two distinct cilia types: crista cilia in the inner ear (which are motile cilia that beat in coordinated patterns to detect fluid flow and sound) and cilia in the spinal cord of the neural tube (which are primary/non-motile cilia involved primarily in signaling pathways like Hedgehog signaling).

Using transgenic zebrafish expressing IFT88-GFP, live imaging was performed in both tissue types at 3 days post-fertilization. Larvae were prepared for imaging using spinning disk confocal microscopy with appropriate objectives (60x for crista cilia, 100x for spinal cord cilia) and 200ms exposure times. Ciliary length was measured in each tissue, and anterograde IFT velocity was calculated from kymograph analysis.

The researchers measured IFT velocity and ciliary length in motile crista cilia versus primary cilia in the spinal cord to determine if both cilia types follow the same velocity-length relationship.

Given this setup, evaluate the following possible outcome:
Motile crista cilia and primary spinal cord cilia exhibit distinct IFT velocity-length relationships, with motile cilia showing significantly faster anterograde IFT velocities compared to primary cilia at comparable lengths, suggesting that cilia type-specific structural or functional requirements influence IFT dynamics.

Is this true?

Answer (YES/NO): NO